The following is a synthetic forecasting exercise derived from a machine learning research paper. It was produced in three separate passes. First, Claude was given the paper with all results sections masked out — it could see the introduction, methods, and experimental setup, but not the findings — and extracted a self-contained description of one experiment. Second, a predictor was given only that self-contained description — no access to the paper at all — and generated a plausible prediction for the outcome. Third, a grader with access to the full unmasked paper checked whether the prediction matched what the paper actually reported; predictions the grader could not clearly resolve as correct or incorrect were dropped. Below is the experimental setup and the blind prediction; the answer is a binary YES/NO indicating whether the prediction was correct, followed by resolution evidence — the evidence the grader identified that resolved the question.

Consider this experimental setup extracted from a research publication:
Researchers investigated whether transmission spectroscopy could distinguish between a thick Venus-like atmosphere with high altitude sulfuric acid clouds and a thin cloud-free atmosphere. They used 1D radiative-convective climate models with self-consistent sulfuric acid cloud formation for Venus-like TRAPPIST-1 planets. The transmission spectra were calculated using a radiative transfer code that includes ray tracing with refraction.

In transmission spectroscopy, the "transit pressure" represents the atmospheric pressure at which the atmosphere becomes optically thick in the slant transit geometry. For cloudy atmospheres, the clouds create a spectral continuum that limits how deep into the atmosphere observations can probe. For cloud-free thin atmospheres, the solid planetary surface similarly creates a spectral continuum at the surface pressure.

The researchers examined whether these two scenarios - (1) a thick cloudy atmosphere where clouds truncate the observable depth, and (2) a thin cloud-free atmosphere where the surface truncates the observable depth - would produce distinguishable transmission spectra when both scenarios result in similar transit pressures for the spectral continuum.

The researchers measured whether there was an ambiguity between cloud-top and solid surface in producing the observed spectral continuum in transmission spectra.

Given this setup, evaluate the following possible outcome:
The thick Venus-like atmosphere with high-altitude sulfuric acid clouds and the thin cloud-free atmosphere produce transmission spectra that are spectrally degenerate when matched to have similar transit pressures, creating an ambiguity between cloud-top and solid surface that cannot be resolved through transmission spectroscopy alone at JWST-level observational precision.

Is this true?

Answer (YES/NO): YES